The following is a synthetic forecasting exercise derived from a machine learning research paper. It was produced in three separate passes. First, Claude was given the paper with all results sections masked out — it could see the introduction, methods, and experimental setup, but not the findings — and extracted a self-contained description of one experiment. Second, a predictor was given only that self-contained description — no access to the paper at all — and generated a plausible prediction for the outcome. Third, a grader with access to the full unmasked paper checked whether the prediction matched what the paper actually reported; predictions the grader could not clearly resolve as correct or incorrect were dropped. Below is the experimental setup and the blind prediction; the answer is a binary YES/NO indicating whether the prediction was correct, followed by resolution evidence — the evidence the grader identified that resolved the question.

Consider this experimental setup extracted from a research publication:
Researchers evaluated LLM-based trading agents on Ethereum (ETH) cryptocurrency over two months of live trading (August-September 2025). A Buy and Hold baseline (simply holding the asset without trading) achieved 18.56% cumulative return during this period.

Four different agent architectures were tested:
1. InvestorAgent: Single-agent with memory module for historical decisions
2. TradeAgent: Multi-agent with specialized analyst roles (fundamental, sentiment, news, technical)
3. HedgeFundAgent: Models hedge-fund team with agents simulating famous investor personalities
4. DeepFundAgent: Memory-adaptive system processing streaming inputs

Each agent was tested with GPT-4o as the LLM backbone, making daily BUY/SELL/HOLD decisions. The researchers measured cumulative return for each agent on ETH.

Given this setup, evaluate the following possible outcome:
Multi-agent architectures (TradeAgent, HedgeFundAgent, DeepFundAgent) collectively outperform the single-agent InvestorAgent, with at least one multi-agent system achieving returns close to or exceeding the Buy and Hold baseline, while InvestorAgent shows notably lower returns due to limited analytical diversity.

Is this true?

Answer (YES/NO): NO